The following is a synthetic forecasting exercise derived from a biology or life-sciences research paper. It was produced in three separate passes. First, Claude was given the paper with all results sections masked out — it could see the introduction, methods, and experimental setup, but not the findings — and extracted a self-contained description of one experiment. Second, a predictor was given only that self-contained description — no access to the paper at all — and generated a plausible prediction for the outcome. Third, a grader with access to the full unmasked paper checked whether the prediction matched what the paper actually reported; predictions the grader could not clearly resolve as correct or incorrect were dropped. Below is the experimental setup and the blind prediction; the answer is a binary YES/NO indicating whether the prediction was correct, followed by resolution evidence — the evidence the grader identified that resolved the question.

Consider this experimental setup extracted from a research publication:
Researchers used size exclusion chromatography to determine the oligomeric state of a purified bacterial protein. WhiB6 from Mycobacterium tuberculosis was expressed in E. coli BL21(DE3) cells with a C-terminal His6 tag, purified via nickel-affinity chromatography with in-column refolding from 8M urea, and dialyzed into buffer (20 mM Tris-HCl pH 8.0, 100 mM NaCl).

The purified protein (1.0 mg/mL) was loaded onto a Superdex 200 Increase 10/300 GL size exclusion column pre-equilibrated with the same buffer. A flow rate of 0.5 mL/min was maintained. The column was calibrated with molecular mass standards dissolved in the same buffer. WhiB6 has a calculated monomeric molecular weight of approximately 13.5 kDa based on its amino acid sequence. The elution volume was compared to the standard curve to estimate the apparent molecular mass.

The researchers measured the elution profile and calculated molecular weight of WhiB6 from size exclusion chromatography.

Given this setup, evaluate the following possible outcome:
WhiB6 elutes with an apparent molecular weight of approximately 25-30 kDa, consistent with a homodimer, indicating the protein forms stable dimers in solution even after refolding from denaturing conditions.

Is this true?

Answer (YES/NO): NO